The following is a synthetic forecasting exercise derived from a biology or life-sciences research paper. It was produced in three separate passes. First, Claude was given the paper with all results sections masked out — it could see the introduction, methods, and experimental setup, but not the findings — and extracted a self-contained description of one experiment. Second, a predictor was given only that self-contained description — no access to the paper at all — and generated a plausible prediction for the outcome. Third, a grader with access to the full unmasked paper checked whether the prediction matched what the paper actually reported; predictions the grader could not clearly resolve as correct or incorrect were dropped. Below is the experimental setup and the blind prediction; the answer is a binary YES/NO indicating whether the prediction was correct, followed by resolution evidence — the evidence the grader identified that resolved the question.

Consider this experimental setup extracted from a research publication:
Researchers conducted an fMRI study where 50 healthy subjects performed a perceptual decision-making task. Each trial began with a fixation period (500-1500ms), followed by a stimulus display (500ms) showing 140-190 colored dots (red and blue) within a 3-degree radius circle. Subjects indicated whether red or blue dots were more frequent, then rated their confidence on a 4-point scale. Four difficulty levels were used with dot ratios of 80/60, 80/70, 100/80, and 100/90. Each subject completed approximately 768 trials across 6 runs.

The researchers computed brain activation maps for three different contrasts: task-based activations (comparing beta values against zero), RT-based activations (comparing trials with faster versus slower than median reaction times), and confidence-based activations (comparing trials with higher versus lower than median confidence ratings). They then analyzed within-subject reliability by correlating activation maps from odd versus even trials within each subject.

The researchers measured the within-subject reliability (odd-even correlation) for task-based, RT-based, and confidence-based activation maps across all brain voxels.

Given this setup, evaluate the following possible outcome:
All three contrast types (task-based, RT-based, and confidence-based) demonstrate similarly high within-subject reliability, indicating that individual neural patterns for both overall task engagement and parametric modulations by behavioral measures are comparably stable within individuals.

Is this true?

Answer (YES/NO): NO